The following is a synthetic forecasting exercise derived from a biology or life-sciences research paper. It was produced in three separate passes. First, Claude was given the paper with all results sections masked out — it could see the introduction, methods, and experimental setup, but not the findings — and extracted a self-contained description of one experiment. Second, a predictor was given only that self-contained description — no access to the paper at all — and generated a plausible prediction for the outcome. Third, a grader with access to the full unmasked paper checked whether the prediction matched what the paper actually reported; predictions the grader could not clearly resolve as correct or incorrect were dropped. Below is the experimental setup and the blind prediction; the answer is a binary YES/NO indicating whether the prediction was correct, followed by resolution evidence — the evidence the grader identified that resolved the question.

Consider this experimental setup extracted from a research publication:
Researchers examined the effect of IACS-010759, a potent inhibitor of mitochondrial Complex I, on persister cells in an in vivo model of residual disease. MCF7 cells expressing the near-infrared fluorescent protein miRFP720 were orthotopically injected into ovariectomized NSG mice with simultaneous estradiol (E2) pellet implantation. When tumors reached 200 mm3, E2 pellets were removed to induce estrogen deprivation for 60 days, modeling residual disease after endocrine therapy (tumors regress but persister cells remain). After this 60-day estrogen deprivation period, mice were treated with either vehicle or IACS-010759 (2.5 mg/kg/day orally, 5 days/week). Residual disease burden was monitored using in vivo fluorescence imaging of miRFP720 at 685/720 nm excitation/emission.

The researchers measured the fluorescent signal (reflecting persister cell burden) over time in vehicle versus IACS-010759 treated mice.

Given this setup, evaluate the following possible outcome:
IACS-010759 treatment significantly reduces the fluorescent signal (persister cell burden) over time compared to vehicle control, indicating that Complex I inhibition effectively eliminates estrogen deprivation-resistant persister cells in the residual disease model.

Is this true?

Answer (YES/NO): YES